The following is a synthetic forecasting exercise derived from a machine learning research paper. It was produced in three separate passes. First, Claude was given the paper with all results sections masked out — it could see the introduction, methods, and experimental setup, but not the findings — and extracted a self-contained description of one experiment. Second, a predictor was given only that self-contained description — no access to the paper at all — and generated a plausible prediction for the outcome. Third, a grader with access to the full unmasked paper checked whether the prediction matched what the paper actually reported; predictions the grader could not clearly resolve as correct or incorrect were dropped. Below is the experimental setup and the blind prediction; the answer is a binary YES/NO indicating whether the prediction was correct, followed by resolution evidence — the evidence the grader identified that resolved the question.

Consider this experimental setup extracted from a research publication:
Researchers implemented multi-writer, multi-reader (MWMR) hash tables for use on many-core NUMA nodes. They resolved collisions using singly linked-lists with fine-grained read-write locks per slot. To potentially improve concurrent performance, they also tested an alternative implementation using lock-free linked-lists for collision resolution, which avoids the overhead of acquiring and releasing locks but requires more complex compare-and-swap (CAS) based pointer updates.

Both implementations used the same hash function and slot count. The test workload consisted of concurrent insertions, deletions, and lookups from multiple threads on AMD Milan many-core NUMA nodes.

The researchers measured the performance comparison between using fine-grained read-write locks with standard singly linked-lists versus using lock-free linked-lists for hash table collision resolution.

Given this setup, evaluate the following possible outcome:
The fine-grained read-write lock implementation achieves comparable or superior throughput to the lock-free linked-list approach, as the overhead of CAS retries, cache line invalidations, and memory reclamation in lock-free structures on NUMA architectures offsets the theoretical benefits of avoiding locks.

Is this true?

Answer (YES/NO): YES